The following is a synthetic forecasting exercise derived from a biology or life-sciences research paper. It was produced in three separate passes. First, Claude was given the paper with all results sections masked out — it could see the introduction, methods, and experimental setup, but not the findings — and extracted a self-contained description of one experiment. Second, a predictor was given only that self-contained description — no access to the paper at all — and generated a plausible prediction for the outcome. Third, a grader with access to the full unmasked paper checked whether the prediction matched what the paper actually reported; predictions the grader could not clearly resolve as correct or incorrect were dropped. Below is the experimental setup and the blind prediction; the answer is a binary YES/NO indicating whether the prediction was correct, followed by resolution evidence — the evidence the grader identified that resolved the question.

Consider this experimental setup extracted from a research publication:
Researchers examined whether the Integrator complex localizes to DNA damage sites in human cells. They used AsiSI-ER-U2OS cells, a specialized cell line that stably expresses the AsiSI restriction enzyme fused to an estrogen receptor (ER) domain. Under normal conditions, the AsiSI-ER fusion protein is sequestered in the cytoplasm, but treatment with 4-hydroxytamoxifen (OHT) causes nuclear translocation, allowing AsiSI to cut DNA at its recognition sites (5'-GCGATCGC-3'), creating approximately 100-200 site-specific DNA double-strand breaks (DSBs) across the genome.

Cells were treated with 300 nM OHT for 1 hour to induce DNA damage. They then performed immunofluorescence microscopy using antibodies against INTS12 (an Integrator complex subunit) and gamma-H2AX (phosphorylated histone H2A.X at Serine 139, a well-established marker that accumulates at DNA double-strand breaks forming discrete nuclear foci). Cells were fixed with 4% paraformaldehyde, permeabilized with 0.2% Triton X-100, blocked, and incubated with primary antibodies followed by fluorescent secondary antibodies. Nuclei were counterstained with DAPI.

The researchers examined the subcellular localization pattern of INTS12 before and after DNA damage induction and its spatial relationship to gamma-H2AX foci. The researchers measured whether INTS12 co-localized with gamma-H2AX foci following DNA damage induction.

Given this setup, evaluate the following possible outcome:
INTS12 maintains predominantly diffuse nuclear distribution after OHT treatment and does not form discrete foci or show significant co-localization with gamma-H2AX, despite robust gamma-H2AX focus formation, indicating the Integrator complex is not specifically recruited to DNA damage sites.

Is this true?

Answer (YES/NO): NO